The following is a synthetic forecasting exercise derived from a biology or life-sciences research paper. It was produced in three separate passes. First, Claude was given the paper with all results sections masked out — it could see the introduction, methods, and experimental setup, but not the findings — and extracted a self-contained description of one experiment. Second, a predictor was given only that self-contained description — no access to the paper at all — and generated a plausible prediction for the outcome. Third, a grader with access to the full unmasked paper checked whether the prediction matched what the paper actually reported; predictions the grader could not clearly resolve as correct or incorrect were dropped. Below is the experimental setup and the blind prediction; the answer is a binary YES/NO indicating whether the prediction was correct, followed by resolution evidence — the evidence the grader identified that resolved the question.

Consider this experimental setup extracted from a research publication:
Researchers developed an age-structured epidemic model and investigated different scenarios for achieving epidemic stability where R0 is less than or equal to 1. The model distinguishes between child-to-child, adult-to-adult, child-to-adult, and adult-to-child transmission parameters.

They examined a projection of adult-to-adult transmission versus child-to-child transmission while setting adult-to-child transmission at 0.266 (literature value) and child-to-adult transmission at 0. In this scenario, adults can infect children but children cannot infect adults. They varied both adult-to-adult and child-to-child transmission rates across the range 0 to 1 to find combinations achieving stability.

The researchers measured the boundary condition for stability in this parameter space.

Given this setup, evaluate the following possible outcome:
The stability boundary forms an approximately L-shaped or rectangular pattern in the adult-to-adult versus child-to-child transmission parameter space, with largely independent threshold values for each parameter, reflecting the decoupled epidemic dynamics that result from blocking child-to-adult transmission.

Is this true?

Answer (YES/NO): NO